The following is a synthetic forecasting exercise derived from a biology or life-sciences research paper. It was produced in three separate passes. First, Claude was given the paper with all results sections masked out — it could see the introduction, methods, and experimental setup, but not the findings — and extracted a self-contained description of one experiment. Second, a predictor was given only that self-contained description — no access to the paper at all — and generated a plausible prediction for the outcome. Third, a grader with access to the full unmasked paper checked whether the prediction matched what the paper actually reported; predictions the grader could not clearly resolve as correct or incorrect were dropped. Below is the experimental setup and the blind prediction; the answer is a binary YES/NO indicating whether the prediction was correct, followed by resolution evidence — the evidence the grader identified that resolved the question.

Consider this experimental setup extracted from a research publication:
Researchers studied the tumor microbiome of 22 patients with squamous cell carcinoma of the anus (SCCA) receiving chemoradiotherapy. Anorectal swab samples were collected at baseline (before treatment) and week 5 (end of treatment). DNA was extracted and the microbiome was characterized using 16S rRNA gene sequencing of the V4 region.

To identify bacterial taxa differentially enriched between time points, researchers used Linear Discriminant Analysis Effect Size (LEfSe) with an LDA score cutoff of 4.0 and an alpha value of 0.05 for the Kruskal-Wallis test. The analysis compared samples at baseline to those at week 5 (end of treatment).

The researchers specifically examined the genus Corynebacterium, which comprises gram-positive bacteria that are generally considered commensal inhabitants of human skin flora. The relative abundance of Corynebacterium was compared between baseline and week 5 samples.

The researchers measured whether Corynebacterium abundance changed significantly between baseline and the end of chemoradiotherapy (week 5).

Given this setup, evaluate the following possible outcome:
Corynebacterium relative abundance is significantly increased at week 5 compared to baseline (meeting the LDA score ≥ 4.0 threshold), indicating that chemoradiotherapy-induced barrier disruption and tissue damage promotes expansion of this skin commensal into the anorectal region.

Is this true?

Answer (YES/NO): YES